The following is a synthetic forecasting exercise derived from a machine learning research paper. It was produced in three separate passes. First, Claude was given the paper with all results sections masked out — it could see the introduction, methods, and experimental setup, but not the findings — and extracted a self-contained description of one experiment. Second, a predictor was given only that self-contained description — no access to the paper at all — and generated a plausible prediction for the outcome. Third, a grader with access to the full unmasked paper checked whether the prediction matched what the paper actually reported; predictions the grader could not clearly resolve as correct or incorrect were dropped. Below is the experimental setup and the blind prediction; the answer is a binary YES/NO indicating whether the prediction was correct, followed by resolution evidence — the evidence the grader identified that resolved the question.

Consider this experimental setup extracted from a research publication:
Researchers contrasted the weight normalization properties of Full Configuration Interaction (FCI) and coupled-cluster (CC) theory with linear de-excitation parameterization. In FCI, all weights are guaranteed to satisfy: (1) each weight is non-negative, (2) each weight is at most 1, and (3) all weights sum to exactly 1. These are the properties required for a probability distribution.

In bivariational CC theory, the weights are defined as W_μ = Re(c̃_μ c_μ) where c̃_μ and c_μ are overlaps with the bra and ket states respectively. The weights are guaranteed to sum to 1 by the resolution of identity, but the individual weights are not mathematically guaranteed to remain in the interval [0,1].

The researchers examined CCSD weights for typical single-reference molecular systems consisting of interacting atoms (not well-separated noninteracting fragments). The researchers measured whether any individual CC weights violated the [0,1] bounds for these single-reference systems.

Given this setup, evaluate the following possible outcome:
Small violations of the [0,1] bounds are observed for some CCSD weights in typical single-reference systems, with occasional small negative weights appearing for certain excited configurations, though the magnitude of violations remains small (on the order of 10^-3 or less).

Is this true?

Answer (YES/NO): NO